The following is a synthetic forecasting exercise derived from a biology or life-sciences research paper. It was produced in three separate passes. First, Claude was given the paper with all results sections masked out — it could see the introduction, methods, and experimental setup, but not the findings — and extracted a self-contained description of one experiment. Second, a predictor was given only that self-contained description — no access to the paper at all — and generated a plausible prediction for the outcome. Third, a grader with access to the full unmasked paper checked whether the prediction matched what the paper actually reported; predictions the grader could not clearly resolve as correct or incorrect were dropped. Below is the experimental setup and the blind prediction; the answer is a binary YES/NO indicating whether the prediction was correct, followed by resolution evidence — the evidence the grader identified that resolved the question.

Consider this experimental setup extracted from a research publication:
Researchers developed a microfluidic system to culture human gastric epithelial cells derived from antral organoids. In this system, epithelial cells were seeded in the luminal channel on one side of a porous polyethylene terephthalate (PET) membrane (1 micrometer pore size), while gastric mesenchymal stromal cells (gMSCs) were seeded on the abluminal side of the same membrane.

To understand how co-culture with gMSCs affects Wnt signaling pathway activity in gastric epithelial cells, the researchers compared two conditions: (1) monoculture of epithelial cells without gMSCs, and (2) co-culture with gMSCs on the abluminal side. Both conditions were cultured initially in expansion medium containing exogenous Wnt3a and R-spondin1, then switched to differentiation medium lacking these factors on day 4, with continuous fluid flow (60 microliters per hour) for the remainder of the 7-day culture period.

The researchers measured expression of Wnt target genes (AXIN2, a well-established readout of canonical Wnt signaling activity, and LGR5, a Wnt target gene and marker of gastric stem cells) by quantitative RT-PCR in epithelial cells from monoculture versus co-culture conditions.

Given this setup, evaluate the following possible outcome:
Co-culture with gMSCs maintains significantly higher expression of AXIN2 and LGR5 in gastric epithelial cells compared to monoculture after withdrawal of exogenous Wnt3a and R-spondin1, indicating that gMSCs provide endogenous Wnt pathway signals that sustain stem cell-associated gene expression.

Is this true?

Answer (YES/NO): NO